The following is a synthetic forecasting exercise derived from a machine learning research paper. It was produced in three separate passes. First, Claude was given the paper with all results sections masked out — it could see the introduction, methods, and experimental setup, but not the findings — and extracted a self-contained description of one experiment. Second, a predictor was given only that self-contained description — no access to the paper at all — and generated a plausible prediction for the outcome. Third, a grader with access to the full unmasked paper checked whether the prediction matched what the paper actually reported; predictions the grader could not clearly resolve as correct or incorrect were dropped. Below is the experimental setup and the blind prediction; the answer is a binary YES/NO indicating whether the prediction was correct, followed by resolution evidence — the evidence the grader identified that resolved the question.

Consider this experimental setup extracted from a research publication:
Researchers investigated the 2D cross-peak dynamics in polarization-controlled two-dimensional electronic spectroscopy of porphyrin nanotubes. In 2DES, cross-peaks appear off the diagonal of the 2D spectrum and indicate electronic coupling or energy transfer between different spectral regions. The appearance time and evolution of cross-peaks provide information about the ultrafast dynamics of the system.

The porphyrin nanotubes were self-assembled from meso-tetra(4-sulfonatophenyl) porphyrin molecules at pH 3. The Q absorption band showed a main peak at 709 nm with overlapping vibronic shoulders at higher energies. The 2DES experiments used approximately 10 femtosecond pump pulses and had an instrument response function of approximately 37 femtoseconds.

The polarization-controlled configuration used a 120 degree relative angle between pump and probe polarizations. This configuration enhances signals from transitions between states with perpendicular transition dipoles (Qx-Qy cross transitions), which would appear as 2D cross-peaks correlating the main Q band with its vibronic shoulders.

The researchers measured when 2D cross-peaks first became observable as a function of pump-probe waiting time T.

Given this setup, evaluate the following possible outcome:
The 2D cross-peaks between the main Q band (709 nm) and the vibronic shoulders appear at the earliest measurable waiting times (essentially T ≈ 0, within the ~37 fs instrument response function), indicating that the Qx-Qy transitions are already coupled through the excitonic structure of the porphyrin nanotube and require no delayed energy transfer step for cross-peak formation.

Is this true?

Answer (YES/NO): NO